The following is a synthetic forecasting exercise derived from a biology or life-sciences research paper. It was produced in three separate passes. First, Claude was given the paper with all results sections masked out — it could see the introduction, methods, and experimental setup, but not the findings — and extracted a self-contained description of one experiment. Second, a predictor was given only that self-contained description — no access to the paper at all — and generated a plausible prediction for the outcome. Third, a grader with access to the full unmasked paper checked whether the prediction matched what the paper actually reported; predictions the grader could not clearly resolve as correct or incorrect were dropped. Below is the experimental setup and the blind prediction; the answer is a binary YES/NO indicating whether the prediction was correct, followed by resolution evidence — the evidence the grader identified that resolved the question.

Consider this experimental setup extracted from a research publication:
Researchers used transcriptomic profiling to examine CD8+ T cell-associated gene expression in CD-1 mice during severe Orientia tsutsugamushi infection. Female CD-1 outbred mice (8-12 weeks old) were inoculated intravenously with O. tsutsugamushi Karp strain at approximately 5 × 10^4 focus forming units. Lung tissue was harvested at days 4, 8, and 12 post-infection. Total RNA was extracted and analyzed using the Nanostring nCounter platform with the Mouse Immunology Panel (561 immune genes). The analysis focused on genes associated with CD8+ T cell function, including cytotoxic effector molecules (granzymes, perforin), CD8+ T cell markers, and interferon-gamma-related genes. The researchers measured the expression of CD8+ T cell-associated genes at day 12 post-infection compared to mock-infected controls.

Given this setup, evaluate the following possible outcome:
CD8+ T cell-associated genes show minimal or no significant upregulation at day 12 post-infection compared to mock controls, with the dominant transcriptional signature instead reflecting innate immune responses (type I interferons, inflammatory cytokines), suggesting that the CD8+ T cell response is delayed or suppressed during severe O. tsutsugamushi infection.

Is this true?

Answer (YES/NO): NO